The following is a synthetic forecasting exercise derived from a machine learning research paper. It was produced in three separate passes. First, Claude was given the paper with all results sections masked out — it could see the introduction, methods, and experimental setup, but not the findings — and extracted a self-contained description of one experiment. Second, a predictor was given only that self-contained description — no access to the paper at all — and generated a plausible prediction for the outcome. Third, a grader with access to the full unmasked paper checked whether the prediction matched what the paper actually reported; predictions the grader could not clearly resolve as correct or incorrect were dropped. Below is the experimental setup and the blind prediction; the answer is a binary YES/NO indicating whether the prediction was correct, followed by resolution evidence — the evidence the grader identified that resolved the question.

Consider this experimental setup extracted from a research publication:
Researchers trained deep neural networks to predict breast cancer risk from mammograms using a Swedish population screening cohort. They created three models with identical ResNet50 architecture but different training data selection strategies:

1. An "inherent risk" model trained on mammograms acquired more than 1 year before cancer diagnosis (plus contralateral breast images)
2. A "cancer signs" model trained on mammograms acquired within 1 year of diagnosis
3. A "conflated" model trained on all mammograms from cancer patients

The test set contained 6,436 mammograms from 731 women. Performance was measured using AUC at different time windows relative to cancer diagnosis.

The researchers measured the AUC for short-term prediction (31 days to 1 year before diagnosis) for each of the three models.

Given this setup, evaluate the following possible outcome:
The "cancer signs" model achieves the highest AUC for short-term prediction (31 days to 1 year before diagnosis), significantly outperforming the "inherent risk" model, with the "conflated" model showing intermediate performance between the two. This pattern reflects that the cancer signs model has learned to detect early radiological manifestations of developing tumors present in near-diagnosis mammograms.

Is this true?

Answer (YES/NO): NO